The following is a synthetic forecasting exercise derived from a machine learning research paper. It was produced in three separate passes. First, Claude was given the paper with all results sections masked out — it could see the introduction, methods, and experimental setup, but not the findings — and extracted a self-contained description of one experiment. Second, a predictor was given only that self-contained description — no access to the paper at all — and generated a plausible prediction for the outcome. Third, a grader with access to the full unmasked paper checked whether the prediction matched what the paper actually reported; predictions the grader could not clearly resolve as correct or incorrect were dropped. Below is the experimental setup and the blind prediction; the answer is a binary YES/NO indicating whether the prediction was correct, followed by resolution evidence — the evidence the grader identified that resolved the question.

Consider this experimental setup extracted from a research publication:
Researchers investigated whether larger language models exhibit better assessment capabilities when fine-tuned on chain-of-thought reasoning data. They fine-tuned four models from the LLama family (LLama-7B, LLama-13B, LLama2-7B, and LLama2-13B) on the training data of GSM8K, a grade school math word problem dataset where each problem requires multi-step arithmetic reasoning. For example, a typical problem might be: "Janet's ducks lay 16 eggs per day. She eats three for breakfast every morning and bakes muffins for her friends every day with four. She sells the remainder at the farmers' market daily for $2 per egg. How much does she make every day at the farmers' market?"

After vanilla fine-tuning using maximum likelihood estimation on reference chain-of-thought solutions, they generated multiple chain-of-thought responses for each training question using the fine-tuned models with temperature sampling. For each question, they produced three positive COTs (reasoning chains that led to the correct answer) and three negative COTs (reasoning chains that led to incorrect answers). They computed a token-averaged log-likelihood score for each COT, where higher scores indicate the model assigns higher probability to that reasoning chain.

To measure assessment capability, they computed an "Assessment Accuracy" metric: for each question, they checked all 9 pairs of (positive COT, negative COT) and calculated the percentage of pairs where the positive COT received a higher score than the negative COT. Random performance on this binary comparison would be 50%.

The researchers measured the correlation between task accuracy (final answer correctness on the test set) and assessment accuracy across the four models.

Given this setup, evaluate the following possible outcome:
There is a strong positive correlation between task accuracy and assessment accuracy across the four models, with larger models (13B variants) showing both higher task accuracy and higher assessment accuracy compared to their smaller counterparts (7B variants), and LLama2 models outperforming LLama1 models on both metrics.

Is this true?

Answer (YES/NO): YES